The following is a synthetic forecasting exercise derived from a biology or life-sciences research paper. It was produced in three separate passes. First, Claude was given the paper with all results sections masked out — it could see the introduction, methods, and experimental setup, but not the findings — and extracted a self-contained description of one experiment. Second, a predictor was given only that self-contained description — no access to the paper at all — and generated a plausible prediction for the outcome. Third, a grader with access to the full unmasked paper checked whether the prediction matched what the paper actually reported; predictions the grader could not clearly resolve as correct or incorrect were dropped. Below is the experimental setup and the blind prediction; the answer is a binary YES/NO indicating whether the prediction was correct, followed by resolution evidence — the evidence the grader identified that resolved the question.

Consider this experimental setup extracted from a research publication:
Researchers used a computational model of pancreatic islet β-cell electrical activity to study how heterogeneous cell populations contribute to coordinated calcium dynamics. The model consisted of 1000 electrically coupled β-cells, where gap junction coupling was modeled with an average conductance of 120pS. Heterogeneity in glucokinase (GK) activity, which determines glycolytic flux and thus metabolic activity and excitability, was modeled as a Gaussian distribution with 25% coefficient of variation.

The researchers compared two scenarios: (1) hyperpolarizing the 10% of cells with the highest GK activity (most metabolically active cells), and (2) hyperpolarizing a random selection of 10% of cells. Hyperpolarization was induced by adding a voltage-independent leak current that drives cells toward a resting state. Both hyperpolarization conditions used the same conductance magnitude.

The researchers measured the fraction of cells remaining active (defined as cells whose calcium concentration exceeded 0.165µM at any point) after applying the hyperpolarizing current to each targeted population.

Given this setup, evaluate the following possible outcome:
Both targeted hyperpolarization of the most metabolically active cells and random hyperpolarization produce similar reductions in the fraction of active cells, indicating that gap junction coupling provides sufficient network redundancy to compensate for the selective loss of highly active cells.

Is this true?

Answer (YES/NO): YES